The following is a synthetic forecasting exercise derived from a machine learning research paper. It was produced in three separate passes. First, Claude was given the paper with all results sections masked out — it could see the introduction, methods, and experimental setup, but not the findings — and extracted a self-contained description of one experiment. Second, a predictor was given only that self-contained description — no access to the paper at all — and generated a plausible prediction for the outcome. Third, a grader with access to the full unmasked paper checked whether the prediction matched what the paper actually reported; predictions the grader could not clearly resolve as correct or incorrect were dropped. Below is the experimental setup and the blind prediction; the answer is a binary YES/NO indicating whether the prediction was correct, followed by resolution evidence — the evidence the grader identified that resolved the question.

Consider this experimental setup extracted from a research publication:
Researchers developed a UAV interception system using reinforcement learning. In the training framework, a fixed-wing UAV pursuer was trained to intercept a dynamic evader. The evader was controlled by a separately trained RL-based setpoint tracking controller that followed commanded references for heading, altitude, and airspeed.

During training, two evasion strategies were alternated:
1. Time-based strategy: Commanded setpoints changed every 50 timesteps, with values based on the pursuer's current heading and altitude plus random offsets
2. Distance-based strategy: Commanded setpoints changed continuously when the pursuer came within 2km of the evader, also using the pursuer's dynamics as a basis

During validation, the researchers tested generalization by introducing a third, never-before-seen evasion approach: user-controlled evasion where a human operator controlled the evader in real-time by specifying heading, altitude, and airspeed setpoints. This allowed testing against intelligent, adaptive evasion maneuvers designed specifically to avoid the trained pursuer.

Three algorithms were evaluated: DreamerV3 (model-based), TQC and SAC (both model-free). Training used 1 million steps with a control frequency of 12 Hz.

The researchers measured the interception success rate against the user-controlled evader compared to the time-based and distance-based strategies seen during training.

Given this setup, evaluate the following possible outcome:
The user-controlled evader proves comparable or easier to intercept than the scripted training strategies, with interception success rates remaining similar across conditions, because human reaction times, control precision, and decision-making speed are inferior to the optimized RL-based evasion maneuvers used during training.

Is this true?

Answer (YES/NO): NO